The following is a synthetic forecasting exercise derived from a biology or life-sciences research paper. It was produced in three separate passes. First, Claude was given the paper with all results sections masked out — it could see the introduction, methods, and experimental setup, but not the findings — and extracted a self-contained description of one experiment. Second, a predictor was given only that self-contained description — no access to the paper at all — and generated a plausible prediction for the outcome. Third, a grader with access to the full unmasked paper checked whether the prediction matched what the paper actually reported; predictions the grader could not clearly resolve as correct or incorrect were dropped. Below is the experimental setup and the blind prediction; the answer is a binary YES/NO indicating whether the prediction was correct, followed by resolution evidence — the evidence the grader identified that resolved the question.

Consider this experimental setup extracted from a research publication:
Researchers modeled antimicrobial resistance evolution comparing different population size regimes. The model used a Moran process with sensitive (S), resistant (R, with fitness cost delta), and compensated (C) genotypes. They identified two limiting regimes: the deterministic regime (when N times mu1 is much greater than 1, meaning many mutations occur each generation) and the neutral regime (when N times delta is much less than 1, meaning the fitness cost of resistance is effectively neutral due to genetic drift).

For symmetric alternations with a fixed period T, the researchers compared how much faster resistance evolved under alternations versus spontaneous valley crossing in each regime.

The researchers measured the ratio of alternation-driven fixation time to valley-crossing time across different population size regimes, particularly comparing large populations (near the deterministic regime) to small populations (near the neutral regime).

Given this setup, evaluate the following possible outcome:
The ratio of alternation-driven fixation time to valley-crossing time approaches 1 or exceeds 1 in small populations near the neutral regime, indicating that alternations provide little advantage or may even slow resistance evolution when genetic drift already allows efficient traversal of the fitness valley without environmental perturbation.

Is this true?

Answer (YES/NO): YES